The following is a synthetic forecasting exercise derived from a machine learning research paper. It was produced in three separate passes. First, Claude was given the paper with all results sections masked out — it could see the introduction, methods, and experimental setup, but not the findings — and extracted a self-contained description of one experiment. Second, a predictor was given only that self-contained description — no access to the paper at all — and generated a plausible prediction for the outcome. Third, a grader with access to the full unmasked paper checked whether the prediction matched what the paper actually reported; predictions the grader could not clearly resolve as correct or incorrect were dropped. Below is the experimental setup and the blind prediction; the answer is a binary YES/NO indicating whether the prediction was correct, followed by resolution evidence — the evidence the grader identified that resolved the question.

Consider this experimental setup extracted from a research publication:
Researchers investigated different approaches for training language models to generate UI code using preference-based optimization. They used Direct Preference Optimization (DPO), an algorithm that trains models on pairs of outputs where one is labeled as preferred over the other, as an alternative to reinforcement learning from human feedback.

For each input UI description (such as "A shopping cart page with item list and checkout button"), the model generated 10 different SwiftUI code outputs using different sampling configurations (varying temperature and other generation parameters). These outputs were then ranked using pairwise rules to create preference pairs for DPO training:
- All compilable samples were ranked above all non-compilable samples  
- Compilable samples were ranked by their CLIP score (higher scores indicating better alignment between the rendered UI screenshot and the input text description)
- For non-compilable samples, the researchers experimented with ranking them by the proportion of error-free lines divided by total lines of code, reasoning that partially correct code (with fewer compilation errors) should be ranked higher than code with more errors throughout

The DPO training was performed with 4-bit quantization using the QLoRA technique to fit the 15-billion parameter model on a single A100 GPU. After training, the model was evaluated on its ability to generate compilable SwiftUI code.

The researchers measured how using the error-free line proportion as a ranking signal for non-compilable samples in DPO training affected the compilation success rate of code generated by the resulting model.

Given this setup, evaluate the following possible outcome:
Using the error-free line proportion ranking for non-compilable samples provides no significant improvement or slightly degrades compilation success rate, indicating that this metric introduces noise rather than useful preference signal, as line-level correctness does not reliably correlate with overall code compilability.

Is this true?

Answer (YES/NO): YES